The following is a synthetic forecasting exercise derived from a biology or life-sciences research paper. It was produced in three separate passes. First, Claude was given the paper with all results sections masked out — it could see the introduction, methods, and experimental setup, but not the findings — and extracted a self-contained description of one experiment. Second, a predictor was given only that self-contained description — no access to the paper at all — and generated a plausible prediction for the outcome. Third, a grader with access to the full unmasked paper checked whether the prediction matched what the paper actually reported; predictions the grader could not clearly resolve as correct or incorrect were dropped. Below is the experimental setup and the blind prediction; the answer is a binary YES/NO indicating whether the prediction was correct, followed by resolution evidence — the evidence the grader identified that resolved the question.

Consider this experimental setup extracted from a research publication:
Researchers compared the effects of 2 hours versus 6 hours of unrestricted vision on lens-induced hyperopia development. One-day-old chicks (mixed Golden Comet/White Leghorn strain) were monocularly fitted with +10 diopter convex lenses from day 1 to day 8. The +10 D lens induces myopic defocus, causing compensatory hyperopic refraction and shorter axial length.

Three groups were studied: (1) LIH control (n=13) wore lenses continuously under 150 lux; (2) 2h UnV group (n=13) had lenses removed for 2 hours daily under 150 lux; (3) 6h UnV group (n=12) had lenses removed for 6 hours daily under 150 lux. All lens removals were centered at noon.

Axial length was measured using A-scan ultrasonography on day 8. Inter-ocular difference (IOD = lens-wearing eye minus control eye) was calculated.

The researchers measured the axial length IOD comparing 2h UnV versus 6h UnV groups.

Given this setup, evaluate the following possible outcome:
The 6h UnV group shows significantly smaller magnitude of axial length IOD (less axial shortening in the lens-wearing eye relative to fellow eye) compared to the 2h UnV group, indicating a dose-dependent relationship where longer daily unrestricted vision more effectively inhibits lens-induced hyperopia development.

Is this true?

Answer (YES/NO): YES